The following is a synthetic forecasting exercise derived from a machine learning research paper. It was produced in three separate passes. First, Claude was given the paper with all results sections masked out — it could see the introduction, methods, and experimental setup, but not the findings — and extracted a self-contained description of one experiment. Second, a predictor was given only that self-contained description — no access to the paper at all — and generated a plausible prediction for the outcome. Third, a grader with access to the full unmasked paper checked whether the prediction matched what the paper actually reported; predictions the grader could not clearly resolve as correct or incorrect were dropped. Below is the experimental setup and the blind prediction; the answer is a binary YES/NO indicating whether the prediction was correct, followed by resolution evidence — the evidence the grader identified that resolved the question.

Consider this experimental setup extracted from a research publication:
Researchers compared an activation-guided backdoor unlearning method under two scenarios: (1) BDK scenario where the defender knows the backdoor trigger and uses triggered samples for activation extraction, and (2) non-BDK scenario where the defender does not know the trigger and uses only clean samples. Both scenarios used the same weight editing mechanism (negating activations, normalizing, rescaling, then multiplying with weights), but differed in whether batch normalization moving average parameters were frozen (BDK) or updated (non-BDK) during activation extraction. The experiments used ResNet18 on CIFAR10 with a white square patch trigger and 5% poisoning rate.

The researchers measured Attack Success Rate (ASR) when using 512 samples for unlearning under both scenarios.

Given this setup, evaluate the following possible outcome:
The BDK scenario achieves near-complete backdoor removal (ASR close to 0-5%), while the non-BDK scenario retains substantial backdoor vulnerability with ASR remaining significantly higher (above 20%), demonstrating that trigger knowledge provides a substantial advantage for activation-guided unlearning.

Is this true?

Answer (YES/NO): NO